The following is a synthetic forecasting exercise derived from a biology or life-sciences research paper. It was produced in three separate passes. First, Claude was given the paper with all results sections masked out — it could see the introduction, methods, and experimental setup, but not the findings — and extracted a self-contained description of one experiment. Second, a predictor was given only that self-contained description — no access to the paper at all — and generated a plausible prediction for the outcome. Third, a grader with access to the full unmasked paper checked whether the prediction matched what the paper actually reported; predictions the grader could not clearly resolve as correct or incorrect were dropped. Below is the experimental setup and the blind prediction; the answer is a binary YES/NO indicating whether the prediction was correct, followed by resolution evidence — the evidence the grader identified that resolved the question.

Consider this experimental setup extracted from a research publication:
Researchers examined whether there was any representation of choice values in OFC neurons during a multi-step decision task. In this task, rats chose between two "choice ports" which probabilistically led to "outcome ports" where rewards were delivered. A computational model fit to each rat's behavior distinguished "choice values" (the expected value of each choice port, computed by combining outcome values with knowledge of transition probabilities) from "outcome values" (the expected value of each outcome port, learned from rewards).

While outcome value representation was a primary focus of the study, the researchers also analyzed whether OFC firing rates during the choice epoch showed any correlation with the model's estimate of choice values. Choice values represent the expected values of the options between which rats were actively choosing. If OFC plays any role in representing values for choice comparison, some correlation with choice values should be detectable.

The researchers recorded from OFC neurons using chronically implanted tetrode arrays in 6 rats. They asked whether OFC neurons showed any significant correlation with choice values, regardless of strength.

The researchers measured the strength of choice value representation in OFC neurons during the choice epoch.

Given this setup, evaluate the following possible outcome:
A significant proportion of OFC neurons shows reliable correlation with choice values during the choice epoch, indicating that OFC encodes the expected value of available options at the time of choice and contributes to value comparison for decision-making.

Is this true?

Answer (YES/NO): NO